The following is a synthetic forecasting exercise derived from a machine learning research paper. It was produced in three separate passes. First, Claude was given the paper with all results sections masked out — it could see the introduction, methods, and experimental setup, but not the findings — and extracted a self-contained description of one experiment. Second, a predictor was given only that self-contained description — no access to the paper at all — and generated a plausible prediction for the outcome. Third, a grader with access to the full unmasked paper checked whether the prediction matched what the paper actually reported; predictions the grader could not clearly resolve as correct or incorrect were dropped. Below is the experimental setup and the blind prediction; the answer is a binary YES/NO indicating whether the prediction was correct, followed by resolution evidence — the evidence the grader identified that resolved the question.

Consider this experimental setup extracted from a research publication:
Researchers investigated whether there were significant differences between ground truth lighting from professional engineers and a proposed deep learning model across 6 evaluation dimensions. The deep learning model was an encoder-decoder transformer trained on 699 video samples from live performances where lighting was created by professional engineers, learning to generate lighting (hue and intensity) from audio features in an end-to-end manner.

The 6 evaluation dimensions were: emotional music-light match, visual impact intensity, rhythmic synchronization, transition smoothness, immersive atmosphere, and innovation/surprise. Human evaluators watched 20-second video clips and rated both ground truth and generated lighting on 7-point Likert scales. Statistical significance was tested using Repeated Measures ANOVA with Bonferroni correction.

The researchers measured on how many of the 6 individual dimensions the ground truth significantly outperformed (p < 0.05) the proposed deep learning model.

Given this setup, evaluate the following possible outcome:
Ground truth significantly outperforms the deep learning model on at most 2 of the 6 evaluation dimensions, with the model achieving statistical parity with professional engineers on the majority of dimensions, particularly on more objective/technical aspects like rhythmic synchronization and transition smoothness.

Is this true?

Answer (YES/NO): YES